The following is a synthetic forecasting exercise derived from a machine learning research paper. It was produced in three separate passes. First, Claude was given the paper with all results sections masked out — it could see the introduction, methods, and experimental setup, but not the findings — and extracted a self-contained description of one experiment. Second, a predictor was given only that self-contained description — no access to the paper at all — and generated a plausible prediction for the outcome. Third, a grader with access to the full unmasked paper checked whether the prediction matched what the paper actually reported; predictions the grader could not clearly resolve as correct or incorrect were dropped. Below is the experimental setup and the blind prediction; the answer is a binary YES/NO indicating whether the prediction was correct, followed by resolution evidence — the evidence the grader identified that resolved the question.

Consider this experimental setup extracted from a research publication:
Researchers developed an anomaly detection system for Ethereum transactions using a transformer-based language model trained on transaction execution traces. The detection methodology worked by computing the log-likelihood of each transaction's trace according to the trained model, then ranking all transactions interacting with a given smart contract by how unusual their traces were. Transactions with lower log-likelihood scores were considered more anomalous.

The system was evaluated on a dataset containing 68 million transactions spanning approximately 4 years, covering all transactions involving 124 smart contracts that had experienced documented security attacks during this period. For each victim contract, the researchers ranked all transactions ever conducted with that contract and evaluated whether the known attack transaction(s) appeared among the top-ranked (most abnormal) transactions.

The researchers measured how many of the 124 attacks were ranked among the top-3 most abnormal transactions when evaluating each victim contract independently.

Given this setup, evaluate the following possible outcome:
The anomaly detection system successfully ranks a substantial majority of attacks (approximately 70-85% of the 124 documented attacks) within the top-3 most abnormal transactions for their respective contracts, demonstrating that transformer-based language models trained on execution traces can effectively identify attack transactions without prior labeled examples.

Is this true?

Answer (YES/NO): NO